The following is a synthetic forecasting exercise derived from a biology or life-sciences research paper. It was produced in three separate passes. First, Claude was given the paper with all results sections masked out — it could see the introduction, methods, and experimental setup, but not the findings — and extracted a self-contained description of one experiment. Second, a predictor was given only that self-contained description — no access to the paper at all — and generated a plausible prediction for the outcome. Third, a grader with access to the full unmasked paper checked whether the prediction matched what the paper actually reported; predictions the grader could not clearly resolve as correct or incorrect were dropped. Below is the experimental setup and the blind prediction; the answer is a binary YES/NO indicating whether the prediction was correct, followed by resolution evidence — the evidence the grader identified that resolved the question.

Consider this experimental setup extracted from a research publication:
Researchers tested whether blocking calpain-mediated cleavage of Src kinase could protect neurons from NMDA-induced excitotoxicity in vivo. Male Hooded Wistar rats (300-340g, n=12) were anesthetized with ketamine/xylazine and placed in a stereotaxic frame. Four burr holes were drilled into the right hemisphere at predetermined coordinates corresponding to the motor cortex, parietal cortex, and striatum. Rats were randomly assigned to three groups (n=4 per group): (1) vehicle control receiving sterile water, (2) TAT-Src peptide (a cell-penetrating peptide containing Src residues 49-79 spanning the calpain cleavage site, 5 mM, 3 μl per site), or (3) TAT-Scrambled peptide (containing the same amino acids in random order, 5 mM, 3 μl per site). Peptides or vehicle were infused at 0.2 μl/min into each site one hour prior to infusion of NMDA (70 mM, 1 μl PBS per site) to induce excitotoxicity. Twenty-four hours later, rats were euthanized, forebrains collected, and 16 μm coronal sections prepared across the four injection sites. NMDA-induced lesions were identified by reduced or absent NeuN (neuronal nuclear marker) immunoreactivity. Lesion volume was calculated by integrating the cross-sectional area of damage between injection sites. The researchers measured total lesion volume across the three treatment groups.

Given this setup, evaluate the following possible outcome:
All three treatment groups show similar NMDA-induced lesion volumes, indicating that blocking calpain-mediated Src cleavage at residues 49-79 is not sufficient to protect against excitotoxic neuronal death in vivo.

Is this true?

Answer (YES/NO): NO